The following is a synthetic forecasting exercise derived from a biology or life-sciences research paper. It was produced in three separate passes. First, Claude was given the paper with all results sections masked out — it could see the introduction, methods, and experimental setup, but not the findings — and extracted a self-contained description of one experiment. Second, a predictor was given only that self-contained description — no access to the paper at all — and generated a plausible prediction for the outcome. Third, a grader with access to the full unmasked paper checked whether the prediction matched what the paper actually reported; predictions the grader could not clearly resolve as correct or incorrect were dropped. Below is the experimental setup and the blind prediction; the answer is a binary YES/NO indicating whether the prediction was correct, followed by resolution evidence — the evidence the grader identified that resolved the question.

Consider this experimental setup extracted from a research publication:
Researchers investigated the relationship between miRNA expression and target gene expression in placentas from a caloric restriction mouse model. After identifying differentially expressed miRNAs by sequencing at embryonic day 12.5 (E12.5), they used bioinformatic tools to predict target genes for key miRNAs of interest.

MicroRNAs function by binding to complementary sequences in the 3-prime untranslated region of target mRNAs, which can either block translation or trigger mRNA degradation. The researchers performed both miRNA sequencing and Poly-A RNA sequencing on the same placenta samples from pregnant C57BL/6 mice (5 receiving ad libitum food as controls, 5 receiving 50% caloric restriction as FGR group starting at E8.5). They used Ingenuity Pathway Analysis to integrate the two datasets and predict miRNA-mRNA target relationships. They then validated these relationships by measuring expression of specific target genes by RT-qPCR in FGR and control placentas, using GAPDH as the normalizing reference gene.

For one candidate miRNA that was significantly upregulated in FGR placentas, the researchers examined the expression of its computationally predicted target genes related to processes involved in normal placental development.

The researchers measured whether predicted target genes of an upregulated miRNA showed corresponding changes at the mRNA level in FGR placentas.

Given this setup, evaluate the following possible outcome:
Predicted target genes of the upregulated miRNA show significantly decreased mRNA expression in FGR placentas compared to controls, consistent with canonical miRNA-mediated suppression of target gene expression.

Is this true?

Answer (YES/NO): NO